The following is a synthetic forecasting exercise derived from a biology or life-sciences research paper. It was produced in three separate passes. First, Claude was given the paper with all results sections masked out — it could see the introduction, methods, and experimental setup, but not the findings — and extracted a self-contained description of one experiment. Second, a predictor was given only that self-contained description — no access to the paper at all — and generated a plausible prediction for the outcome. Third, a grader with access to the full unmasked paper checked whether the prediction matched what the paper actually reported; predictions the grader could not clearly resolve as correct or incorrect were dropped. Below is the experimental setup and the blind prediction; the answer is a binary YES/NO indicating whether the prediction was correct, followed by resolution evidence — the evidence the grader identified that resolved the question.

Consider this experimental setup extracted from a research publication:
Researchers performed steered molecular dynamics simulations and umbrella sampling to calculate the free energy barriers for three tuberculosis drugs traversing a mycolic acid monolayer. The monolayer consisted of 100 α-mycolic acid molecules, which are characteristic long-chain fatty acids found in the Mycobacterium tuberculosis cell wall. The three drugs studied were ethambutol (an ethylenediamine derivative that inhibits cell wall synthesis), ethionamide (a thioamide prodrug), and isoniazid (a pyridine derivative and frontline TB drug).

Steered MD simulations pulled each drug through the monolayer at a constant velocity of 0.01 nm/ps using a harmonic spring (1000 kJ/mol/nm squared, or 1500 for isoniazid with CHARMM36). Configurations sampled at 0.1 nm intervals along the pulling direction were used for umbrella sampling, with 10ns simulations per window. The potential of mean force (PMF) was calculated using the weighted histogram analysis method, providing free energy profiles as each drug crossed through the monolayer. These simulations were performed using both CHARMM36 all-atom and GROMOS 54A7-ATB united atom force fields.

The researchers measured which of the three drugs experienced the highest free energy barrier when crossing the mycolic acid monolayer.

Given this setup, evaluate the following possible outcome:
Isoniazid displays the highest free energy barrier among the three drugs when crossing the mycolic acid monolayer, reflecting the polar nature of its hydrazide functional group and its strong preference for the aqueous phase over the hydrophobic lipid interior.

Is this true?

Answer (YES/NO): NO